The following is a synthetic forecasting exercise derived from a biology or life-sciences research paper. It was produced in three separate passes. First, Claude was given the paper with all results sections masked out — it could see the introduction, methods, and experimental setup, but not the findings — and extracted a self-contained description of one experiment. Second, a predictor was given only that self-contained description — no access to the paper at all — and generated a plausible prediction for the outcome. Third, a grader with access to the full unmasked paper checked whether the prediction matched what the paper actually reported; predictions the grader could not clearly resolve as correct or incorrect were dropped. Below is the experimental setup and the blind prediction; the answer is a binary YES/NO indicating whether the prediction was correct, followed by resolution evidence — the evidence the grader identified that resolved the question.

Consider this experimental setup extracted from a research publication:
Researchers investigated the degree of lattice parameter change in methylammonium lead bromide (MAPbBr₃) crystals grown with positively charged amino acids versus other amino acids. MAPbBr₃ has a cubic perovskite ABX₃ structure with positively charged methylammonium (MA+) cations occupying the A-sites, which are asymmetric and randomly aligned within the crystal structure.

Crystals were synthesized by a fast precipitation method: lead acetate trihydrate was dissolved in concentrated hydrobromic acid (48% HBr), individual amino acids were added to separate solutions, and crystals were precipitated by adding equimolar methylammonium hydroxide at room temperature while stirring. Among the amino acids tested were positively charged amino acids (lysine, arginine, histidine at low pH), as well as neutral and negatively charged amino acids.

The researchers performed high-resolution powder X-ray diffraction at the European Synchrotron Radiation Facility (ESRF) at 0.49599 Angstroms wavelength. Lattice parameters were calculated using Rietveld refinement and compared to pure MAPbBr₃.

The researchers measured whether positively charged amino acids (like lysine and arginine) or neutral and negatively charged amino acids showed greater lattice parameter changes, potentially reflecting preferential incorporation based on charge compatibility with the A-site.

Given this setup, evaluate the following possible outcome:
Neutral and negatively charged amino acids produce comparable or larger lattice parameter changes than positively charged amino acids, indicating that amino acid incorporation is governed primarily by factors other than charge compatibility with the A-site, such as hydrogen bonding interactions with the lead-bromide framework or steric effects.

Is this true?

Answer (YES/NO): NO